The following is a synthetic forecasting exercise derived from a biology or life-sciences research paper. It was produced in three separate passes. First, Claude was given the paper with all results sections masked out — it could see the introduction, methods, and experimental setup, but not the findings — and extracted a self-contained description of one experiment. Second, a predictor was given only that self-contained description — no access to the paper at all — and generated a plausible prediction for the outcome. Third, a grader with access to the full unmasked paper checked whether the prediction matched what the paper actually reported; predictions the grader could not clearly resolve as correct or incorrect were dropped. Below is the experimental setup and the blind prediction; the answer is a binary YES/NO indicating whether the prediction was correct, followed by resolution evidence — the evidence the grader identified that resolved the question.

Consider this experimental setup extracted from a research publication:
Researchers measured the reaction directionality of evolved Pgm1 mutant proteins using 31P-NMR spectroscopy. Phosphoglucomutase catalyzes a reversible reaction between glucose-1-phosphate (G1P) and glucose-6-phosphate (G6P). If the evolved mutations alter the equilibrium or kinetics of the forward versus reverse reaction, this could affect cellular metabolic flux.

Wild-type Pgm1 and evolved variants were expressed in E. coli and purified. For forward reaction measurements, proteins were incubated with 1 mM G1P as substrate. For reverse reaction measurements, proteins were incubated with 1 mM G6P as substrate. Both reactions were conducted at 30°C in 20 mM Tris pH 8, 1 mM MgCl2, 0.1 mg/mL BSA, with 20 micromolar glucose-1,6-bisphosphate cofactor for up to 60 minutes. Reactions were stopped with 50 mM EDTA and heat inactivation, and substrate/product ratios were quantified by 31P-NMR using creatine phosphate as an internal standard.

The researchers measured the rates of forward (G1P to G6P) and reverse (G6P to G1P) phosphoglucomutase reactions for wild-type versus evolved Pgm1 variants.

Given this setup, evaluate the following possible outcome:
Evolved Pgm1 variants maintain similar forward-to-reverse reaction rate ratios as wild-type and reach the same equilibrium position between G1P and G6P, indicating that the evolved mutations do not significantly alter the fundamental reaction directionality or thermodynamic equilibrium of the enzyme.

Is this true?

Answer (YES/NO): YES